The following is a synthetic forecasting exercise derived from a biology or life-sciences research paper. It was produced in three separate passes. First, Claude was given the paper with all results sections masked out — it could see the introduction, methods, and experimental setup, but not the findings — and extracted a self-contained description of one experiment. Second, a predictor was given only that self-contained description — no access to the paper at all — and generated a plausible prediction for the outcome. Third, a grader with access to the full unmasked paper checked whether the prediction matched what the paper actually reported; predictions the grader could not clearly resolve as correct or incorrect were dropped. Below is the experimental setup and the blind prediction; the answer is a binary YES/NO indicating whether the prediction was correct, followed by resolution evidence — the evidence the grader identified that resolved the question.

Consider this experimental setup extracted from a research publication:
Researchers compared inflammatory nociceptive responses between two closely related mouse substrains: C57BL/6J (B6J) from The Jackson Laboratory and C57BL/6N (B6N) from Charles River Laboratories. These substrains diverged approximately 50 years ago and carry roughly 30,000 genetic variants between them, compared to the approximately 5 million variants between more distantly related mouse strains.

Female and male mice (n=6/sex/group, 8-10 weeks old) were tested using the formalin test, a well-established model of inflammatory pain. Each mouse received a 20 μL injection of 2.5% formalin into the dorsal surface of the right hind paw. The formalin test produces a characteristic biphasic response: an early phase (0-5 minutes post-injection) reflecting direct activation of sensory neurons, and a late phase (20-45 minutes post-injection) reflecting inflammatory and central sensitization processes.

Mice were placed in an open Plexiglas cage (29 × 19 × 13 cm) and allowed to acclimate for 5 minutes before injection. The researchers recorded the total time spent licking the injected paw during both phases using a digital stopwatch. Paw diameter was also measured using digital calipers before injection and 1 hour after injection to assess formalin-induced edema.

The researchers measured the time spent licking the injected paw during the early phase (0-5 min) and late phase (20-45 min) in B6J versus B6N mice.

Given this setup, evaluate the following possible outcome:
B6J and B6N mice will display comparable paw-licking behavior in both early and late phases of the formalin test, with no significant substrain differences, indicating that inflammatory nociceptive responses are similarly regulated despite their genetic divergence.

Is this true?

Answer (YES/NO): NO